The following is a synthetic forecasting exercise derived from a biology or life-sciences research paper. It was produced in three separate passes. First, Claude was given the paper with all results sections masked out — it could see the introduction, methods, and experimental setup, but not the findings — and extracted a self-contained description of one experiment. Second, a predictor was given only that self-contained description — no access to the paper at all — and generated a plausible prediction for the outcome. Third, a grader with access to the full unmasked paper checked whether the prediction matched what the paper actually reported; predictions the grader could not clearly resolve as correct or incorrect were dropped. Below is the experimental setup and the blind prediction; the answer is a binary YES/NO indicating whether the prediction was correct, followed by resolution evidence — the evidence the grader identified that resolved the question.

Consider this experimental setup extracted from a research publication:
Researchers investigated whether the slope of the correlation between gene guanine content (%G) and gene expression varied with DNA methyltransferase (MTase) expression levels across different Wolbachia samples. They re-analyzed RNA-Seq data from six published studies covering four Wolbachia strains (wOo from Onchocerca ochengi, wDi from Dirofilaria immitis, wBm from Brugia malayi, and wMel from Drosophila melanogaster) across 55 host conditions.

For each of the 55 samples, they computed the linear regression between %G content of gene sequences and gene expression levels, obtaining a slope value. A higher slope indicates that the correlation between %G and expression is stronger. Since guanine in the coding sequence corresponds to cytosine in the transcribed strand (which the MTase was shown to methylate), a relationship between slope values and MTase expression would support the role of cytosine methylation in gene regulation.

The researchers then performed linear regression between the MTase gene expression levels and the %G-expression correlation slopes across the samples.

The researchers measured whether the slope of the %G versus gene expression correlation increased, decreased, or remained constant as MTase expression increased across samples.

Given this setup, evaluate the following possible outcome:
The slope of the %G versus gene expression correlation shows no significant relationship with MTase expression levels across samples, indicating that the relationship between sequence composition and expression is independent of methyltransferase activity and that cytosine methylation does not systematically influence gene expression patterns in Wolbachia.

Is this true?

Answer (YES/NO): NO